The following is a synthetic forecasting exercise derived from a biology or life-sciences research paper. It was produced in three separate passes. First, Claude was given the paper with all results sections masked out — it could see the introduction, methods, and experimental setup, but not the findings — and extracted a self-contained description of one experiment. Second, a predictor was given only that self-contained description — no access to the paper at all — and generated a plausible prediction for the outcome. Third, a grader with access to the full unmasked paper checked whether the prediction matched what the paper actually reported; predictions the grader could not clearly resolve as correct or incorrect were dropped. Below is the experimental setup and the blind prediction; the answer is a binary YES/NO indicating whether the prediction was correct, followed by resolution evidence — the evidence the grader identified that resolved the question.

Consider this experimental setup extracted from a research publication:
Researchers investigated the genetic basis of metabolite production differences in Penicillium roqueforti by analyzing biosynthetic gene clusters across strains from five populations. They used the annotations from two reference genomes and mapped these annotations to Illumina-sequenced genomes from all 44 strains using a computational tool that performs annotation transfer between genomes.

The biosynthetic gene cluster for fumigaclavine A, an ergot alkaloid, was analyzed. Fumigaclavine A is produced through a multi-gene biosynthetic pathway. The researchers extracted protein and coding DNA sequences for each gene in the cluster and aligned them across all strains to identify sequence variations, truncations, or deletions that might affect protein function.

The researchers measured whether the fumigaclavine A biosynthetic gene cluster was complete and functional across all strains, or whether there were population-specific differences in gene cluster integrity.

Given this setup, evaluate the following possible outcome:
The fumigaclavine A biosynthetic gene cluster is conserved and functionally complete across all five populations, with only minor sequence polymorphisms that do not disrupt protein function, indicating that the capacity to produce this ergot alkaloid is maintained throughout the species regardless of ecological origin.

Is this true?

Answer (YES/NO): NO